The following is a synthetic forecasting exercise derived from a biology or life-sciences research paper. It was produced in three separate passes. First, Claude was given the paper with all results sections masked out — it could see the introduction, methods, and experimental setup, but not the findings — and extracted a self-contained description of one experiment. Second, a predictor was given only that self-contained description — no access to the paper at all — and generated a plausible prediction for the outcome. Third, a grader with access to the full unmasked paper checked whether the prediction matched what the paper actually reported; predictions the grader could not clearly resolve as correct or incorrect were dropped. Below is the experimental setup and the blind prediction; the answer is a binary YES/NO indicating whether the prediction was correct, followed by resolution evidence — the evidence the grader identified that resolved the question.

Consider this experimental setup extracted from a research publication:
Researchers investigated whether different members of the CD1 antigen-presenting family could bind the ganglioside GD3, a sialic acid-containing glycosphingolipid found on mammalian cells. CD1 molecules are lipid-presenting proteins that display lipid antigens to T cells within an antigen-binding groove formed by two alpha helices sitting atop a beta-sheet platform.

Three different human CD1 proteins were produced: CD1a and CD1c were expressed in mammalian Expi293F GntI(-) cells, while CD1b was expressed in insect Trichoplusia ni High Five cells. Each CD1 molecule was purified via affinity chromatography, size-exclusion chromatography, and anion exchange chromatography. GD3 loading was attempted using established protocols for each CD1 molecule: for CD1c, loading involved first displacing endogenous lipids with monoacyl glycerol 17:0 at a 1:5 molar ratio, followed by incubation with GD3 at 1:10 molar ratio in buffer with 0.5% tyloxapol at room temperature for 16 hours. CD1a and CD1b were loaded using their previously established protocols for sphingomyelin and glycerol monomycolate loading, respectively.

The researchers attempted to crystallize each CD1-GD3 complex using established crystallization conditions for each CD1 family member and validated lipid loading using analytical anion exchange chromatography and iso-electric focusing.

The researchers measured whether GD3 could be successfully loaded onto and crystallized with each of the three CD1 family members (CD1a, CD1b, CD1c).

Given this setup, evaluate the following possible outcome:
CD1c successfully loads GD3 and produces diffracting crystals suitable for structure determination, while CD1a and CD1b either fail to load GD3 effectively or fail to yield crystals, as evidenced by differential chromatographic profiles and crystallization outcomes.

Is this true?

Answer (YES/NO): NO